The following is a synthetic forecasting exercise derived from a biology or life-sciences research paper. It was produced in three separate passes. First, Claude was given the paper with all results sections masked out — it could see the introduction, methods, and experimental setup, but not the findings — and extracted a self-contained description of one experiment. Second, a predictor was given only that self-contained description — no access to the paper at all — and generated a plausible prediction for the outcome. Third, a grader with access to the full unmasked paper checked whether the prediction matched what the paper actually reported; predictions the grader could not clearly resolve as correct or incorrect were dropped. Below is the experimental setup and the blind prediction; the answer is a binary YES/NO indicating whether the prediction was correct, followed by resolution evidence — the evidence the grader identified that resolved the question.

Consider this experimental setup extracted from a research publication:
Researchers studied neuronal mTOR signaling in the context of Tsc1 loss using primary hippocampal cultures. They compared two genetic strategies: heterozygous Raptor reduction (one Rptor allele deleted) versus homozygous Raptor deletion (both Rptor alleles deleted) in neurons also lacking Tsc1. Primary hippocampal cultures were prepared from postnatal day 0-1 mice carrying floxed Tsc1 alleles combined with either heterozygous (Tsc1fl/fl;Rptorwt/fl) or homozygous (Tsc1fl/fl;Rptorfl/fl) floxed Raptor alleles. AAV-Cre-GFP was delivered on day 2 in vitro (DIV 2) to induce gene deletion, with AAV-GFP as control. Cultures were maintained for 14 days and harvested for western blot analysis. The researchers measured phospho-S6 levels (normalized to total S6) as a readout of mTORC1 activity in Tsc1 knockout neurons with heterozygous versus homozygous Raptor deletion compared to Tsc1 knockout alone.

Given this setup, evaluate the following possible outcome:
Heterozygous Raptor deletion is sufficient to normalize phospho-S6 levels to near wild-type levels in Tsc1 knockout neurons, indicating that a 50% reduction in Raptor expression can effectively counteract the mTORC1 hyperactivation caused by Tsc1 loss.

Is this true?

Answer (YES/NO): NO